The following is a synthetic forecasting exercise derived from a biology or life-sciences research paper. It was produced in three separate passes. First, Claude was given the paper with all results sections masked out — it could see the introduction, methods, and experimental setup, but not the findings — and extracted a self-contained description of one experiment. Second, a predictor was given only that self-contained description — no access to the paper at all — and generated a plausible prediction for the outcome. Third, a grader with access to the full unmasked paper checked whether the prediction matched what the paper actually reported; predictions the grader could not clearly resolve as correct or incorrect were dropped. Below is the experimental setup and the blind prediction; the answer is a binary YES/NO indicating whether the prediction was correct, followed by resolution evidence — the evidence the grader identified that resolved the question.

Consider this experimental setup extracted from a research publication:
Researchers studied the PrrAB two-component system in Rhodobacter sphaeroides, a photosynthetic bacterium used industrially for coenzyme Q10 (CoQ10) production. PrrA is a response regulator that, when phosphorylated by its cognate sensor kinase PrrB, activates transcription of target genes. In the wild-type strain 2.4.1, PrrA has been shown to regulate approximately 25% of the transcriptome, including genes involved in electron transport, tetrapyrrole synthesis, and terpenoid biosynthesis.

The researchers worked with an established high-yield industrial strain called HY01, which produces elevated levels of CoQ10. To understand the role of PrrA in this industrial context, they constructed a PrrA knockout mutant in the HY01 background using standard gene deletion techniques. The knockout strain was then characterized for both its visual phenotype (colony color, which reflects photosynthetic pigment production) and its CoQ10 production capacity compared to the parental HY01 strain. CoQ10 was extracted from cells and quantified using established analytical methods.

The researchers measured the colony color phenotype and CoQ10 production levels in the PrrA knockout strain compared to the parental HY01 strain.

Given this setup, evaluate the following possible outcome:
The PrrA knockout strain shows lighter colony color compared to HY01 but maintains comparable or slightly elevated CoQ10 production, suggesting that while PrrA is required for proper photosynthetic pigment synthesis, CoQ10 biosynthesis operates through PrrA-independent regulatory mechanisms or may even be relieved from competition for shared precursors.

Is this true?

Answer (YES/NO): NO